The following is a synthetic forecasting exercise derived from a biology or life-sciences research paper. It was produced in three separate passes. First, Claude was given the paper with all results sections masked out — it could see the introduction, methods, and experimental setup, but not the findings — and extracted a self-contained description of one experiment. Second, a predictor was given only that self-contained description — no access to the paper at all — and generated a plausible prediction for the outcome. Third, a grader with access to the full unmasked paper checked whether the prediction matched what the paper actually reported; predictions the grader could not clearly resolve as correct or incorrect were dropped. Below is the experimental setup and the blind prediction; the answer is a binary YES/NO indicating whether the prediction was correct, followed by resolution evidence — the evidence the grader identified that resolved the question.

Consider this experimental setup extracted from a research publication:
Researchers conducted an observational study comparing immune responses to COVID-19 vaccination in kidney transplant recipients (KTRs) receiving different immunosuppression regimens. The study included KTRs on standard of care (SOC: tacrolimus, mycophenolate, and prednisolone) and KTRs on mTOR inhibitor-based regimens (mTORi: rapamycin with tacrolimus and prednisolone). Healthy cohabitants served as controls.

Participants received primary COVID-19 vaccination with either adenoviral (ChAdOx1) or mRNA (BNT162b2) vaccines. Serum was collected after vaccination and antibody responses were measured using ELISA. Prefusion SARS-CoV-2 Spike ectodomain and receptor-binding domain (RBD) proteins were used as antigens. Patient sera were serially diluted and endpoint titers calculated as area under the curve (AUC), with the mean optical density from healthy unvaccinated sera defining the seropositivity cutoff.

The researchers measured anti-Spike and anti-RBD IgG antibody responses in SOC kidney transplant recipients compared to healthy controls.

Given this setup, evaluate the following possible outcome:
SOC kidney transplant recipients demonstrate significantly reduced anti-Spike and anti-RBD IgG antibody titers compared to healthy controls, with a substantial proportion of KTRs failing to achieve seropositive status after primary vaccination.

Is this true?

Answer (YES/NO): YES